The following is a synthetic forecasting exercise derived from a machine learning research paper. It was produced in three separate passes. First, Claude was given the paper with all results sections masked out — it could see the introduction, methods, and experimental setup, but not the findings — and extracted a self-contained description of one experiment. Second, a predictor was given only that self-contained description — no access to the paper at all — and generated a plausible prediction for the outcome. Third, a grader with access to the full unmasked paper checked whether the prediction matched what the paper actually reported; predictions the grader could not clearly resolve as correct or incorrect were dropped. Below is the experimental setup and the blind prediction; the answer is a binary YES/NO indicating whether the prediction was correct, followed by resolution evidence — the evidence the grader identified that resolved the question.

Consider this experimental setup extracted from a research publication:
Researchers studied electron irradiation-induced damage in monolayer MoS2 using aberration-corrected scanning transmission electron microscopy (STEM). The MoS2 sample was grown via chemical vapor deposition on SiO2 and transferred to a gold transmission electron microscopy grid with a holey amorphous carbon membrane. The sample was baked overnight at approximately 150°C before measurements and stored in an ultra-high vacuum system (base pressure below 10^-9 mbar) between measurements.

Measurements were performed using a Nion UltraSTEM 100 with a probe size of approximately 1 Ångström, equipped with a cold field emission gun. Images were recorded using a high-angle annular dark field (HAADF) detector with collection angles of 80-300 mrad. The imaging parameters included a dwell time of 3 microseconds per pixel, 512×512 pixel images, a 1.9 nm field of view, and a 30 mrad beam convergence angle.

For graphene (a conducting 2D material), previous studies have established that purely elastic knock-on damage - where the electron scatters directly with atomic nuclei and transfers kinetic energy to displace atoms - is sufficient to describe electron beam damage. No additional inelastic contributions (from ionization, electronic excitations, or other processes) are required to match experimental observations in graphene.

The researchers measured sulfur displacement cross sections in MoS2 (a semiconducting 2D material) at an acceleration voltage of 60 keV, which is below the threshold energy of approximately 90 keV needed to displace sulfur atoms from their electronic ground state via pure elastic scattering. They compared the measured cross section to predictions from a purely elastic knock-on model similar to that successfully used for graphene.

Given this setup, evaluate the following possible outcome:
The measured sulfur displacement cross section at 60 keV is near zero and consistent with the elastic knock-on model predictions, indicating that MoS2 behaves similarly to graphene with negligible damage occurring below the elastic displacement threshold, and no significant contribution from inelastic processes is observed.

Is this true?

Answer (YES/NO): NO